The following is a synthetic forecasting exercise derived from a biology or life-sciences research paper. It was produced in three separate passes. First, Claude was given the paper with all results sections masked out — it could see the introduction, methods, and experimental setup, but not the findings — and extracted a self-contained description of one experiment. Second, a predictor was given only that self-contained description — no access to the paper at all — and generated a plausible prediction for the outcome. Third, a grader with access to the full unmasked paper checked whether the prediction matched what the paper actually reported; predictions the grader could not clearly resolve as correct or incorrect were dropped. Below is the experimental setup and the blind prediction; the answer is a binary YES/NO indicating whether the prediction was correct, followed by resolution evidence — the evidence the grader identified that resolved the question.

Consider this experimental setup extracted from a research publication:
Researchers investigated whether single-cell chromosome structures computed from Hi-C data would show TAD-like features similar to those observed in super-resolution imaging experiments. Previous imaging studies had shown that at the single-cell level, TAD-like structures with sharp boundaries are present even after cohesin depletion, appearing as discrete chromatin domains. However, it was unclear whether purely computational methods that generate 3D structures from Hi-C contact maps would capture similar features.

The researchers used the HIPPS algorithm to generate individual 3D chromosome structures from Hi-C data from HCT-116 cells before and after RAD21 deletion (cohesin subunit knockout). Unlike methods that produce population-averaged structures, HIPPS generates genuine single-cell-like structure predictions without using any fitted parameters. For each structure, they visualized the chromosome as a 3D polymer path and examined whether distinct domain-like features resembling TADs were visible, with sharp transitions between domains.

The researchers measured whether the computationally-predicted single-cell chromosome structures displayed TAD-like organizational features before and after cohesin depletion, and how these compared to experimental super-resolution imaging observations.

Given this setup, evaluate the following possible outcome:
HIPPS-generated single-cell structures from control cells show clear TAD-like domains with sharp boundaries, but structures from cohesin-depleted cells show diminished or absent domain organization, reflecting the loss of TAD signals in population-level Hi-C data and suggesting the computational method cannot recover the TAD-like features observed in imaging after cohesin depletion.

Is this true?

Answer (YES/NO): NO